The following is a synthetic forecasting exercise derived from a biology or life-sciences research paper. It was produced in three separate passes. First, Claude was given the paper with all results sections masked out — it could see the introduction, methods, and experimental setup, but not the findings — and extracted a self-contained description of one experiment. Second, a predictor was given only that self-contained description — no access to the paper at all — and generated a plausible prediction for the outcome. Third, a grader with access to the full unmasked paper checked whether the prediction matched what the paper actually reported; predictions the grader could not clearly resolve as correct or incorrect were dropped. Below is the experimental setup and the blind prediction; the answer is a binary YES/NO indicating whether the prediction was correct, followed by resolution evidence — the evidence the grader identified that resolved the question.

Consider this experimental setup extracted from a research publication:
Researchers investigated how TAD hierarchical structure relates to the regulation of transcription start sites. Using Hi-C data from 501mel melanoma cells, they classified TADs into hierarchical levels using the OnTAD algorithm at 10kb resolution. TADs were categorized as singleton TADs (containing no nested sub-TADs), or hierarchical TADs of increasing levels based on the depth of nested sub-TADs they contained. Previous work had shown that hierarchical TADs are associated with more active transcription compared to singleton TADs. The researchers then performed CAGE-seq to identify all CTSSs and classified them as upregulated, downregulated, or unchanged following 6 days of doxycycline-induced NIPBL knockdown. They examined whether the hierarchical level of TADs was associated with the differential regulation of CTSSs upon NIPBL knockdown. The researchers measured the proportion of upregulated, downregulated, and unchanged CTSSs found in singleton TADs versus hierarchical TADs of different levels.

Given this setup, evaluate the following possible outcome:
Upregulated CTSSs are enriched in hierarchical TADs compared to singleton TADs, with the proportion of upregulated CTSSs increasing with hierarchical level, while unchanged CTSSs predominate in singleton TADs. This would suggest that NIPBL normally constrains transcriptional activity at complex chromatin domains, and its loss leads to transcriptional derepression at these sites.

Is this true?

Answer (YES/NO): YES